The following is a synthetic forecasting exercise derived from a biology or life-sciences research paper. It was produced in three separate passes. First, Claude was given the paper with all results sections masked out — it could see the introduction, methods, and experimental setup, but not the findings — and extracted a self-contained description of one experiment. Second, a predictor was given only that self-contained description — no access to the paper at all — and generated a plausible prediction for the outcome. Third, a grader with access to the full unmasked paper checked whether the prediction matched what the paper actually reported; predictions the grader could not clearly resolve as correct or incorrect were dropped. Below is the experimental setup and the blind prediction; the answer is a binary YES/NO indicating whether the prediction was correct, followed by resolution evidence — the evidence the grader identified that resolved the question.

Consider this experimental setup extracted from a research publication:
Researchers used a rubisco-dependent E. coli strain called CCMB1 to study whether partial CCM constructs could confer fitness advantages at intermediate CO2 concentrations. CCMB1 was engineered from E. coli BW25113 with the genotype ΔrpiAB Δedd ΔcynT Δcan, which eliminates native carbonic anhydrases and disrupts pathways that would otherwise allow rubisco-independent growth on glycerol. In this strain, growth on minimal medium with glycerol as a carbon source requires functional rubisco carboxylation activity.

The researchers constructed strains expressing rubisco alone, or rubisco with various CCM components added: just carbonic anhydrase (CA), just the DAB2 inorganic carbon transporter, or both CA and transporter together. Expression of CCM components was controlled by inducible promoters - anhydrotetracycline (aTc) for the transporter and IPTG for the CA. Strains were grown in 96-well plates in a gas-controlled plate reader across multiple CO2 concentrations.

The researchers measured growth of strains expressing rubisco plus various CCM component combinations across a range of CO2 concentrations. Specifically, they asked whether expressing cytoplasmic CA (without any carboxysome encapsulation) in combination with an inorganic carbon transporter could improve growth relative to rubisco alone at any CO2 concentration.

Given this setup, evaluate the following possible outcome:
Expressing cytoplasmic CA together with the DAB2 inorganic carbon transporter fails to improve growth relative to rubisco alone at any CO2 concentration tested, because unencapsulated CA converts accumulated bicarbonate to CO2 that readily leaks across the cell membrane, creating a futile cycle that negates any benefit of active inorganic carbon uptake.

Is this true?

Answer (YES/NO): NO